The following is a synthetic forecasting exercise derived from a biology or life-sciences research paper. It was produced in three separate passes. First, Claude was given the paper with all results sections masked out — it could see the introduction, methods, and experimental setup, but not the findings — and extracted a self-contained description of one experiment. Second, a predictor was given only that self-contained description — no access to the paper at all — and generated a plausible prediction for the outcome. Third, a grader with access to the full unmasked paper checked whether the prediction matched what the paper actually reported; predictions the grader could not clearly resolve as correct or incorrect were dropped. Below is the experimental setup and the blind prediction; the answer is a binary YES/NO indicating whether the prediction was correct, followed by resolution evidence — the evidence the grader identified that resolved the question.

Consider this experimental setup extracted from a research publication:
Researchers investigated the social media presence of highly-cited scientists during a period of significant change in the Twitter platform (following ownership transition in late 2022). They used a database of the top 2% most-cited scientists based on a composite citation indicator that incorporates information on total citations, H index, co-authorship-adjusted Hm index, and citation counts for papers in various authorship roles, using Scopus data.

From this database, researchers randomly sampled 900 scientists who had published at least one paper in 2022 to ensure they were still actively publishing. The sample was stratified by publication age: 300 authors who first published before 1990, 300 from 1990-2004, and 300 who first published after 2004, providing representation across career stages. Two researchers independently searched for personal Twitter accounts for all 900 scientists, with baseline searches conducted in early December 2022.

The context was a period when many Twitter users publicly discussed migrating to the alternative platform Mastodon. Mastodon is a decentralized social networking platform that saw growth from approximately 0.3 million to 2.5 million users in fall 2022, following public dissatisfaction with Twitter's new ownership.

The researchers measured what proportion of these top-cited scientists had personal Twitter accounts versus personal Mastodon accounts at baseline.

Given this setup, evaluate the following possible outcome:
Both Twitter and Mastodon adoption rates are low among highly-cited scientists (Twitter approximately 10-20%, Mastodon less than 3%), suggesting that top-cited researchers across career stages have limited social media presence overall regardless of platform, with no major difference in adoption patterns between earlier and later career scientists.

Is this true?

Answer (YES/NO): NO